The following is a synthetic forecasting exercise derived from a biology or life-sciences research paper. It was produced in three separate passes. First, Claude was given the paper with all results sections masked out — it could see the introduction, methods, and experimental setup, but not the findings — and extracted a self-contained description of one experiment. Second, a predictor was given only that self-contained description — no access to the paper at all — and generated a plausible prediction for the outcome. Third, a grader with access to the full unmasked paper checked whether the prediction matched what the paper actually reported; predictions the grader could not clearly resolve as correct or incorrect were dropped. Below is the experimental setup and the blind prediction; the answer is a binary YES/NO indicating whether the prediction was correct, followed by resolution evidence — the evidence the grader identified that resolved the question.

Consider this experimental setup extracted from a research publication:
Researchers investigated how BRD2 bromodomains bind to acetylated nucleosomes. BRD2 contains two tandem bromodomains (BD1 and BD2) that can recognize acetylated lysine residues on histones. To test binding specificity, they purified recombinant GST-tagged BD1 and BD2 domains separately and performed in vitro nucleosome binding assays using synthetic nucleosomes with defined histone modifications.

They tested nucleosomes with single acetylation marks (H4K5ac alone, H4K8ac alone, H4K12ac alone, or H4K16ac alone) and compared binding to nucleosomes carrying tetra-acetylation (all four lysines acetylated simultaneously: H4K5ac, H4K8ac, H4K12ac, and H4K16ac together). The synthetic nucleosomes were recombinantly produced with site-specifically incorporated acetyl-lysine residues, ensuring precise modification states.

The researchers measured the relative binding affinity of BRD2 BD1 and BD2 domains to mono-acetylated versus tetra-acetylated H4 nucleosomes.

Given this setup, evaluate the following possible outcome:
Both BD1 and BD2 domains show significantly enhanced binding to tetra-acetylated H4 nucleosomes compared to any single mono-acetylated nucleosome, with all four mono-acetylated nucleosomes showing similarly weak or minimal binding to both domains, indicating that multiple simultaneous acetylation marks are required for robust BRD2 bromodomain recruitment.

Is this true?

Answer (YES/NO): YES